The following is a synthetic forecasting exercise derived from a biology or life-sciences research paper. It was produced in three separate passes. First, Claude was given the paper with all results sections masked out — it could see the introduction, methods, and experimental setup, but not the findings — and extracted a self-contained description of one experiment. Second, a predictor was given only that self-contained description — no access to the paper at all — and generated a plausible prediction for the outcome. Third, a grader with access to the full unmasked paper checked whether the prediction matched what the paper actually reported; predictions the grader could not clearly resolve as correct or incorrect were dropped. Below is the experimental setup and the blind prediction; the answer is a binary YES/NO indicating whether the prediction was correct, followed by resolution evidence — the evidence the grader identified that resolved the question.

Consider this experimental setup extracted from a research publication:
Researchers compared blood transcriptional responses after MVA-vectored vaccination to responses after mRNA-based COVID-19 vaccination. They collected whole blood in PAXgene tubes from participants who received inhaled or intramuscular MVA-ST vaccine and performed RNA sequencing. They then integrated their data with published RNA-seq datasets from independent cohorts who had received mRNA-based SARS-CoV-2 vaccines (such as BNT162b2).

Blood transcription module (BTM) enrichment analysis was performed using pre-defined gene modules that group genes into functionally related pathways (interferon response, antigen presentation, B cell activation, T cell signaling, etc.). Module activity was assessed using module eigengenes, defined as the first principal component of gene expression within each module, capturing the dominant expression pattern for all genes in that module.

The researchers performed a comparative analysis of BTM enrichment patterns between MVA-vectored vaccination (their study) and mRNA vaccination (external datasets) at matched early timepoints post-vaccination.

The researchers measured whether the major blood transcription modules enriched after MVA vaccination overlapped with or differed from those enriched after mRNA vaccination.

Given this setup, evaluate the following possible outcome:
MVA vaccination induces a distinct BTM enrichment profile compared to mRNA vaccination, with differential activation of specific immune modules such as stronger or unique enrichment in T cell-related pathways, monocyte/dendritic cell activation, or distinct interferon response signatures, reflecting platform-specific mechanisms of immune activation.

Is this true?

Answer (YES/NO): NO